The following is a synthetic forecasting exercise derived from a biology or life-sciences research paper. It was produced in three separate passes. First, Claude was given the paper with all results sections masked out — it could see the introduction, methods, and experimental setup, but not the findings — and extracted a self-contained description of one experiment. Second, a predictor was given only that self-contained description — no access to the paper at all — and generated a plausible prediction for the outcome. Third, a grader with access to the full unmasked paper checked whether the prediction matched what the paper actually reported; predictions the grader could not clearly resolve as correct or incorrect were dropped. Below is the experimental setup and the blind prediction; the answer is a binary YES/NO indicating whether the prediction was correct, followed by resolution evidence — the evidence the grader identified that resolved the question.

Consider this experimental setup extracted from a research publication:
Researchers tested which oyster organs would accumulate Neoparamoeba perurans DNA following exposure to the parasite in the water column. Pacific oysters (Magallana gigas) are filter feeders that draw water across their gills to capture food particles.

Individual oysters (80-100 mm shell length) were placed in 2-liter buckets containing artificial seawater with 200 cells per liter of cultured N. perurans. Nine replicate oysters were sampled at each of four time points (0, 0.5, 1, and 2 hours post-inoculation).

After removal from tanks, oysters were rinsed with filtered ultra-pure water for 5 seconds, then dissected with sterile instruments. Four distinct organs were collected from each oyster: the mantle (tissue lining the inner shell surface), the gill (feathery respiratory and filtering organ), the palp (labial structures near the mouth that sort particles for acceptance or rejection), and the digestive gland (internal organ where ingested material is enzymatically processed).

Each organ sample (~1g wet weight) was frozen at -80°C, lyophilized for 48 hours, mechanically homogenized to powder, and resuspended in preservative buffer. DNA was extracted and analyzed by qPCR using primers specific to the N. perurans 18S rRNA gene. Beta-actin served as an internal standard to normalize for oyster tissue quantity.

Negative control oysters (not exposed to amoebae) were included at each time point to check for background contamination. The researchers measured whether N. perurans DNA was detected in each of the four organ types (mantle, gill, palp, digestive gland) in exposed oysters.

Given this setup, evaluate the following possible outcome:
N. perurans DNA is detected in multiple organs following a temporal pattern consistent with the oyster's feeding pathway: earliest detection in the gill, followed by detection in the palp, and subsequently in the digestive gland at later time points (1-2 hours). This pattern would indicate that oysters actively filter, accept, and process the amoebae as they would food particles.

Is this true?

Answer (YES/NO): NO